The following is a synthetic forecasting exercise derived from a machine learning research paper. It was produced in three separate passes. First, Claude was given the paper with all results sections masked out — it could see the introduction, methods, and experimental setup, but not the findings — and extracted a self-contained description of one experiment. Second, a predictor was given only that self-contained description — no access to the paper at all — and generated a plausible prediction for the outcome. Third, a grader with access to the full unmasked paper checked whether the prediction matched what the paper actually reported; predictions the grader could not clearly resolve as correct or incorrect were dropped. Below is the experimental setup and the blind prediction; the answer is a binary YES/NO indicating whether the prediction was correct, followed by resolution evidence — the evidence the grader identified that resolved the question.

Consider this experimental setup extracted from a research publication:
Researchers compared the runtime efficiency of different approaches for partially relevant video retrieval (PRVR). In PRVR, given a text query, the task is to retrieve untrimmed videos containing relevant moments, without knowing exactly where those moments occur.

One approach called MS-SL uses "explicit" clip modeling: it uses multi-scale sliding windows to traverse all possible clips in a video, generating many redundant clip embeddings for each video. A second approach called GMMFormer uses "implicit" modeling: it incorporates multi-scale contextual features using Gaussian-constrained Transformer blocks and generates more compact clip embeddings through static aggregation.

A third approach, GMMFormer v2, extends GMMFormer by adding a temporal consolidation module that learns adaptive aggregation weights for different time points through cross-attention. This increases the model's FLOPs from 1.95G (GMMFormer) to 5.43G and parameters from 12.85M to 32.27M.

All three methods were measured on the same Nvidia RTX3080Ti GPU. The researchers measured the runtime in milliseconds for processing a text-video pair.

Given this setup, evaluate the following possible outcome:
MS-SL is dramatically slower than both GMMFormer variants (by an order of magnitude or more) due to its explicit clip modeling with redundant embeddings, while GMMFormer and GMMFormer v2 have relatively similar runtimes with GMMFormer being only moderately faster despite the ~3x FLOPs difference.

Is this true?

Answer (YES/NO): NO